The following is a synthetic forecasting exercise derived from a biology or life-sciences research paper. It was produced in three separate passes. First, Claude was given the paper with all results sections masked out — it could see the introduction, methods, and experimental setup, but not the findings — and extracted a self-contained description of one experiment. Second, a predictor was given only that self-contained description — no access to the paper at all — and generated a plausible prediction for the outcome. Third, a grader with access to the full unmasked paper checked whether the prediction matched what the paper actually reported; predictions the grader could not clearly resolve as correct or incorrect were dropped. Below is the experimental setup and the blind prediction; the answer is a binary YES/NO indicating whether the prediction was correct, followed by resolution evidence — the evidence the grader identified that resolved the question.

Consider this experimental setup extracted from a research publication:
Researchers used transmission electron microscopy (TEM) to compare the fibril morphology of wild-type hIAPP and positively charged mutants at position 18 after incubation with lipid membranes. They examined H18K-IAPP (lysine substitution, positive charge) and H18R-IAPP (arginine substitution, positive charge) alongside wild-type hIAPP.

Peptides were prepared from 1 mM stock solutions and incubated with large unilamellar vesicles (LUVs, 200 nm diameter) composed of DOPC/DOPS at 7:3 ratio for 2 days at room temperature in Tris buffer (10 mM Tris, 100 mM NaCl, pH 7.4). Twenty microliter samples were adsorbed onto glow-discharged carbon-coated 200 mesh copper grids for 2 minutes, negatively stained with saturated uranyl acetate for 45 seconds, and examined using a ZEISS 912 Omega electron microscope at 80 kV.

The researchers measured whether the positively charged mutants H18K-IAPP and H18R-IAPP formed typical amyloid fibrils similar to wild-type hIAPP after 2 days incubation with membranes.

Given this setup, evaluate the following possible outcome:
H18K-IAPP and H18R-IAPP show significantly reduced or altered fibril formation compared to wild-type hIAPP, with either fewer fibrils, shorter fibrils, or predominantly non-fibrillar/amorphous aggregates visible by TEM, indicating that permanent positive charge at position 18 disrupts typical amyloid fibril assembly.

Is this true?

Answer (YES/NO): NO